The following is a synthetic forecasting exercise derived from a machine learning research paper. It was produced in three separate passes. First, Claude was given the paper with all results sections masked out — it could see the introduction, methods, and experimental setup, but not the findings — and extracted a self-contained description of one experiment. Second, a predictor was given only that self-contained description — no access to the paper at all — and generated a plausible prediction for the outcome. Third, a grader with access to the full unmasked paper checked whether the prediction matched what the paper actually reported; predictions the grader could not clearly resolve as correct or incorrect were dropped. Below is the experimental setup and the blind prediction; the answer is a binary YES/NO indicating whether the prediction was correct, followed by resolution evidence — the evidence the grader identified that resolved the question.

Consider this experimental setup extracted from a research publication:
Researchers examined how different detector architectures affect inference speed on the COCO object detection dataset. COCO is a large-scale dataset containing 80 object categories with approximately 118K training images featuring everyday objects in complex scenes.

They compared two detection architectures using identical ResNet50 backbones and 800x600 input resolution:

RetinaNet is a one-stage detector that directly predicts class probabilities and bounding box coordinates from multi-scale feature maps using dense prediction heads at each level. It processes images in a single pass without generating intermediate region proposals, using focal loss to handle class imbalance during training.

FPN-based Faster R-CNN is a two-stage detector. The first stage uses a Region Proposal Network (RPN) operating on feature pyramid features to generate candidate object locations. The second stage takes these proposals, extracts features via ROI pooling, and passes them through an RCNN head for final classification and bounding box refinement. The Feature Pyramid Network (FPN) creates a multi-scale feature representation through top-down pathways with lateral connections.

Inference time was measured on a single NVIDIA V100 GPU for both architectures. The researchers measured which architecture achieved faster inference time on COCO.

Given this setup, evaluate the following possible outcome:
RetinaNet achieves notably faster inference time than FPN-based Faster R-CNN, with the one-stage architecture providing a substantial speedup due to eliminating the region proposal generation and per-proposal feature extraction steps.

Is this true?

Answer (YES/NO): NO